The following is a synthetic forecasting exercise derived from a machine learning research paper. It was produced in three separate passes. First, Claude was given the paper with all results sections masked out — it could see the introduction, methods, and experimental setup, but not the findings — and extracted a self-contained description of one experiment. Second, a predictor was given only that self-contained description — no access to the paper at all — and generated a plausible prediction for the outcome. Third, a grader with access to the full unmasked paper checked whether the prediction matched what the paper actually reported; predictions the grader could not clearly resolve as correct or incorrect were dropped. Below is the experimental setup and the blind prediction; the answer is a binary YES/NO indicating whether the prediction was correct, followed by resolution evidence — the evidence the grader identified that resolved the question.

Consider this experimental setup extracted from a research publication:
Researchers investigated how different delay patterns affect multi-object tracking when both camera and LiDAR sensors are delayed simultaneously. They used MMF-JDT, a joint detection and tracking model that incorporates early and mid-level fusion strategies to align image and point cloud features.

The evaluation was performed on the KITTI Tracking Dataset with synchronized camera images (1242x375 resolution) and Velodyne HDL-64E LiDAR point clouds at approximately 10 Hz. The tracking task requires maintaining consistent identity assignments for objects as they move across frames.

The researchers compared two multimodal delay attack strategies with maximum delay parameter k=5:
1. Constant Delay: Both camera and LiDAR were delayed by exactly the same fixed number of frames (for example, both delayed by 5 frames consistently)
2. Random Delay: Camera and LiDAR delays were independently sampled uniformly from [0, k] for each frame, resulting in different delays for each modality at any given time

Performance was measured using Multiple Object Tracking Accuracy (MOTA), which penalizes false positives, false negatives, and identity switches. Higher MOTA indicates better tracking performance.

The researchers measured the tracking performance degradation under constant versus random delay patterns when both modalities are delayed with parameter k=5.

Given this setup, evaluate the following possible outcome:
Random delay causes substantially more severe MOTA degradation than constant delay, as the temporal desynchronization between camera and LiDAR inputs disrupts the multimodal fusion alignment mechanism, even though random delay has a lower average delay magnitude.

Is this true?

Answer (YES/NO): YES